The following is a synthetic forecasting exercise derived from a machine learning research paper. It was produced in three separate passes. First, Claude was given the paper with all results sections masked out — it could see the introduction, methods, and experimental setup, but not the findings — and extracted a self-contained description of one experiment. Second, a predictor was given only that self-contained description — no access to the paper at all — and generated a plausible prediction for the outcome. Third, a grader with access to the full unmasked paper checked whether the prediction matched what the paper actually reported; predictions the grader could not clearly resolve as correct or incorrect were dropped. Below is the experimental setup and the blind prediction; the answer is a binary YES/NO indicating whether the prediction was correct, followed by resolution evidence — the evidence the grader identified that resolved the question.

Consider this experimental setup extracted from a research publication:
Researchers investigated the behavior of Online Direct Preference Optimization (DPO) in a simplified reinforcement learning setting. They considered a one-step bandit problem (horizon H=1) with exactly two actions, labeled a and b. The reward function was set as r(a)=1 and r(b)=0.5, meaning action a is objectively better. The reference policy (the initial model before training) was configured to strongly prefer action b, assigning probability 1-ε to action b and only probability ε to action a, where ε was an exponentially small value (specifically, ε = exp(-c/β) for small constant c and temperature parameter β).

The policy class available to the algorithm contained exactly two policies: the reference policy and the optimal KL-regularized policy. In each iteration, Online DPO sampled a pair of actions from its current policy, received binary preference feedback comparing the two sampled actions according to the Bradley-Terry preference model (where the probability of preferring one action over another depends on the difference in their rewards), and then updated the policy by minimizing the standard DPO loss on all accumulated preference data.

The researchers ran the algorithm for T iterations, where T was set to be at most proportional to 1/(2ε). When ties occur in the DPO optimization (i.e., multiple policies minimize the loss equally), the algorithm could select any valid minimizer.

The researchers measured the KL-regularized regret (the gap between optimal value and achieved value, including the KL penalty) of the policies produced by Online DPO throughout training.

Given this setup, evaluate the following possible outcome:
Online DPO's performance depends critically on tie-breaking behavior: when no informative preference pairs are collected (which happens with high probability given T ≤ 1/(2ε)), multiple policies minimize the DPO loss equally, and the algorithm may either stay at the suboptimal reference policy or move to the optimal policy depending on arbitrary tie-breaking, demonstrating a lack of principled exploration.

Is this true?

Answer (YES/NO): YES